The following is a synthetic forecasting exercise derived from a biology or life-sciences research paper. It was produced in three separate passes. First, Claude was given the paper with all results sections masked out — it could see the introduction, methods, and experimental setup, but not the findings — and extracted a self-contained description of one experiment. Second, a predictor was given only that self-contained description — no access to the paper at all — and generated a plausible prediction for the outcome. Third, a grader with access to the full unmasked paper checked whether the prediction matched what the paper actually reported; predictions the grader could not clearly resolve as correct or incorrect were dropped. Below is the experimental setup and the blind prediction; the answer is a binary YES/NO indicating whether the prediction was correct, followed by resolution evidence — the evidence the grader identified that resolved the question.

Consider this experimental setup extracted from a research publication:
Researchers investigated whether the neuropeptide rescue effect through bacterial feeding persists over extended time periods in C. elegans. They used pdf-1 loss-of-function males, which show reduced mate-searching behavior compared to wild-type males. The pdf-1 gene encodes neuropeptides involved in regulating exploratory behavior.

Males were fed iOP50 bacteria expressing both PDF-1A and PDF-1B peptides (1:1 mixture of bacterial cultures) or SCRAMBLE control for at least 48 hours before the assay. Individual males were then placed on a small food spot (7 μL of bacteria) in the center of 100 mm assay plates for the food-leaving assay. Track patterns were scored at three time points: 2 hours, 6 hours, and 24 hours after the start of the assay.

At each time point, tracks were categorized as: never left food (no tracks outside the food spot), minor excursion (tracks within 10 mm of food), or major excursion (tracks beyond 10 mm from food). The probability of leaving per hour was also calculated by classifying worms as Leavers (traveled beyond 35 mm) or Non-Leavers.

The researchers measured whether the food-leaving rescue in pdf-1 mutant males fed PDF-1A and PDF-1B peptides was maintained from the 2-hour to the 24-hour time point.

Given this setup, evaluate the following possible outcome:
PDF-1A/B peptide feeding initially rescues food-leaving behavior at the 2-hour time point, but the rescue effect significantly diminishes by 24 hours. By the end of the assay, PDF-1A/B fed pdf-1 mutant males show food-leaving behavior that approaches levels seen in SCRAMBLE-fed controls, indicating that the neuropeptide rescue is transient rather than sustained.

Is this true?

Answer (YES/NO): NO